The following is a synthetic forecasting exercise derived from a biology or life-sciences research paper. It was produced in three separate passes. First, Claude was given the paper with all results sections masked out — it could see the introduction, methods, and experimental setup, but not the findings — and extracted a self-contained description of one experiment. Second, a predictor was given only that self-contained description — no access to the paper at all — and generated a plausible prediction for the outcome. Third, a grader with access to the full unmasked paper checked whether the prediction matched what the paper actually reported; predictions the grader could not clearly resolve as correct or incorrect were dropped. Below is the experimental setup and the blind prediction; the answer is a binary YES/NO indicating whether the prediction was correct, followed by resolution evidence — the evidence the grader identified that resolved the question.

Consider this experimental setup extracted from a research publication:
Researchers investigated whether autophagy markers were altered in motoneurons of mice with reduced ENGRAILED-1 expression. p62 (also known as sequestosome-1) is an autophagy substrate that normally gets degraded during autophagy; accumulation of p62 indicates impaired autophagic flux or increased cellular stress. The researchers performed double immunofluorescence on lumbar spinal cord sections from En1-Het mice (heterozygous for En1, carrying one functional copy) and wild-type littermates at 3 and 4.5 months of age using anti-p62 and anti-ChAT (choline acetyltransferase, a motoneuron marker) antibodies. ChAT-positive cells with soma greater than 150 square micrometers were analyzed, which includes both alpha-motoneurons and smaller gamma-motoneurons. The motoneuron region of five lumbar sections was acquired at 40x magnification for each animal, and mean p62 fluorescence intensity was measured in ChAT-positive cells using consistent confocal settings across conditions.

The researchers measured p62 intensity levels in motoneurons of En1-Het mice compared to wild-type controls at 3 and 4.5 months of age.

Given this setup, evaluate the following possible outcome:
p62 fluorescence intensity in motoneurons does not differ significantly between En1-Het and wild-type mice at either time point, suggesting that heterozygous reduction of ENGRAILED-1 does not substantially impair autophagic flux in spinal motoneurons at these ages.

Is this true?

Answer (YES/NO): NO